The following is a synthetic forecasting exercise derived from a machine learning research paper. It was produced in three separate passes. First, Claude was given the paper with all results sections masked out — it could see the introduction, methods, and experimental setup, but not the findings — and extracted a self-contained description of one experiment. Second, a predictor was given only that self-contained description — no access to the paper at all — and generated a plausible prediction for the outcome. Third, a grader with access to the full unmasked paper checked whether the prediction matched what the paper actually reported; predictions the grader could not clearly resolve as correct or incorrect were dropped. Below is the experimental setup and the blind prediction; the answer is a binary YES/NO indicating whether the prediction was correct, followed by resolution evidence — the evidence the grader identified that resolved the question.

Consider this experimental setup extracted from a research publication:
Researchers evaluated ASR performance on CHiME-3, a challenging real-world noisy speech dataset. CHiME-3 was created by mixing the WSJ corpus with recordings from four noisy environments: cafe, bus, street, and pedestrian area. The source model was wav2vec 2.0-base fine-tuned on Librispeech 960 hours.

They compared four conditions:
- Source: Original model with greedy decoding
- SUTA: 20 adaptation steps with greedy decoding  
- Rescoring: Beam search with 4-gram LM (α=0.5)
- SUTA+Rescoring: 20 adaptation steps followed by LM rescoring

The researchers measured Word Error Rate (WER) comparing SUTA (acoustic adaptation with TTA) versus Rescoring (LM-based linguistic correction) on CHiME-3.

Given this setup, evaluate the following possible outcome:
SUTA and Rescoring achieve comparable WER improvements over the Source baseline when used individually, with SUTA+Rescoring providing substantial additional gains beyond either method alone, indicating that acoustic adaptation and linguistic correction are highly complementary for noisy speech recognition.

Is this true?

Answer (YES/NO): NO